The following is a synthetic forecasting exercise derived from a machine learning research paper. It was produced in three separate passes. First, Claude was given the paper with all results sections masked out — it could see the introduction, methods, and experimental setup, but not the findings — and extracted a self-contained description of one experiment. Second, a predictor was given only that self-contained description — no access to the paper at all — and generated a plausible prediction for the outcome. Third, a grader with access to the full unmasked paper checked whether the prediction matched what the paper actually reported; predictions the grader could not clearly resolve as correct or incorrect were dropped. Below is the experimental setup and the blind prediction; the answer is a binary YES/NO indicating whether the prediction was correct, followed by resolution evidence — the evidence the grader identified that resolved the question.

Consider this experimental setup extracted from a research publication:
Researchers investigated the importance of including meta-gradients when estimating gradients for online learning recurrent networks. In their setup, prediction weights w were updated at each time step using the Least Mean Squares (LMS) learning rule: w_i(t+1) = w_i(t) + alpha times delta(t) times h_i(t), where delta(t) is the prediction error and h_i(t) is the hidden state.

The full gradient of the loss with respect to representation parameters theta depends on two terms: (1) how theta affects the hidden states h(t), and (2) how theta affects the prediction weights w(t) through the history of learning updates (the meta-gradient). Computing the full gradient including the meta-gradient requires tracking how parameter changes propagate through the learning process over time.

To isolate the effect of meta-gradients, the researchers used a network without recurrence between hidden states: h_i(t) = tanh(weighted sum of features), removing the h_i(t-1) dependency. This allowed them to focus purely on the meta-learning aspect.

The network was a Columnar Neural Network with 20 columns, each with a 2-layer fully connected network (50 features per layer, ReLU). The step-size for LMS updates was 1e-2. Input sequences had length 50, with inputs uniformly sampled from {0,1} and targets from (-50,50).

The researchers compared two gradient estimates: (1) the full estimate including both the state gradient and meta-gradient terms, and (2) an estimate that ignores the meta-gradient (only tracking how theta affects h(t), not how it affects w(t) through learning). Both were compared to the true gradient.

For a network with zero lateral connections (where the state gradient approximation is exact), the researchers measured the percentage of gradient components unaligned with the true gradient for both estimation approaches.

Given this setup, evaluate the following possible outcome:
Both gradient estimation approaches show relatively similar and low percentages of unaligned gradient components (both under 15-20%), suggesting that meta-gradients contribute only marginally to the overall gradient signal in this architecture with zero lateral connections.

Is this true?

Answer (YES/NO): NO